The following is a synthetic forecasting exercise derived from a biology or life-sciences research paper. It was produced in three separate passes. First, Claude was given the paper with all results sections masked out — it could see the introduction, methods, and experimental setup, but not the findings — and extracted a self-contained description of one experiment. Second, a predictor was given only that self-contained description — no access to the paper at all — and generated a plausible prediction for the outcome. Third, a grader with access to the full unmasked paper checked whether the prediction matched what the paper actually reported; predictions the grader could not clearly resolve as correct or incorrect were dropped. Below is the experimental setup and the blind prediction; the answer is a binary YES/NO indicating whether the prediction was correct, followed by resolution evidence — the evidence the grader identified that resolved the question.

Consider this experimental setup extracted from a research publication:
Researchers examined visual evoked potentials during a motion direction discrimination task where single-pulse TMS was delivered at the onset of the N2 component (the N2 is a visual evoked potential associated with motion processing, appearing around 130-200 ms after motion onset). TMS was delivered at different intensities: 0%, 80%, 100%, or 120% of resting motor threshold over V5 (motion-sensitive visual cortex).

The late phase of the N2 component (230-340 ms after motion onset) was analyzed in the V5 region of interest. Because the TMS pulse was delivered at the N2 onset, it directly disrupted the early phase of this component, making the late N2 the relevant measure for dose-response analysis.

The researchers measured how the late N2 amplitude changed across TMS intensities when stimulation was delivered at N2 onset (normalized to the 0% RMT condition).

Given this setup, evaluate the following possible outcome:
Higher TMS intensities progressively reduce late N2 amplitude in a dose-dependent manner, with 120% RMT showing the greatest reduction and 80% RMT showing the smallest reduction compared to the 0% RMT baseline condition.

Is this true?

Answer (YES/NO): NO